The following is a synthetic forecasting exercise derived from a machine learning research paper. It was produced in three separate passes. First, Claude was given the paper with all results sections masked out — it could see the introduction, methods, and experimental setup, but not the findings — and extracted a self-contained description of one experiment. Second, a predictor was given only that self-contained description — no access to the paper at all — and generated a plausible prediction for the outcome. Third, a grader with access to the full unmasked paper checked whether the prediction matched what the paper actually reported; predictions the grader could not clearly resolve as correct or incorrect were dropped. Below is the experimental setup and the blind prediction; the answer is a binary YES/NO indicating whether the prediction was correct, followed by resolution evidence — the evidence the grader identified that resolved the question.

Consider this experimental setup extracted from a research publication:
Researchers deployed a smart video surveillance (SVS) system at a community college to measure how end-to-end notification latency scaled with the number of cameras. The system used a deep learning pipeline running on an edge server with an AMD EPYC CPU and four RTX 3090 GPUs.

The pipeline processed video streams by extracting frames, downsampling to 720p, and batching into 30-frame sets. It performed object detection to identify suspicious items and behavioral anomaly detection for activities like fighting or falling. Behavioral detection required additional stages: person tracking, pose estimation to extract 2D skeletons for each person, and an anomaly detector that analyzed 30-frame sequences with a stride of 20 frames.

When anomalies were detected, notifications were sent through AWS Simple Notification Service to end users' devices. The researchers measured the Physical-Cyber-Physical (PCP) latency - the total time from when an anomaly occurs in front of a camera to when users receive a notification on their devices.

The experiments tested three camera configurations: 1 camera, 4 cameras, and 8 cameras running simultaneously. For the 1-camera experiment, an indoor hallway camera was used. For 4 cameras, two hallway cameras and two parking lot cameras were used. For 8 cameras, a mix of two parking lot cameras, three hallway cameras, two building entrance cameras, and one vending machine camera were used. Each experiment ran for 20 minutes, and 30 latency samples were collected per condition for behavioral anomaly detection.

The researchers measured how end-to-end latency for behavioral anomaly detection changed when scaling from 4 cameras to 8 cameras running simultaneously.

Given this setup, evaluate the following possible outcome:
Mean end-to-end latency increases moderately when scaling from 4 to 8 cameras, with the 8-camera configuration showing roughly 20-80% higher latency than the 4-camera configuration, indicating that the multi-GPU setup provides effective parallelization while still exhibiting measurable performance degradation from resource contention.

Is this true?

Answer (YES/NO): NO